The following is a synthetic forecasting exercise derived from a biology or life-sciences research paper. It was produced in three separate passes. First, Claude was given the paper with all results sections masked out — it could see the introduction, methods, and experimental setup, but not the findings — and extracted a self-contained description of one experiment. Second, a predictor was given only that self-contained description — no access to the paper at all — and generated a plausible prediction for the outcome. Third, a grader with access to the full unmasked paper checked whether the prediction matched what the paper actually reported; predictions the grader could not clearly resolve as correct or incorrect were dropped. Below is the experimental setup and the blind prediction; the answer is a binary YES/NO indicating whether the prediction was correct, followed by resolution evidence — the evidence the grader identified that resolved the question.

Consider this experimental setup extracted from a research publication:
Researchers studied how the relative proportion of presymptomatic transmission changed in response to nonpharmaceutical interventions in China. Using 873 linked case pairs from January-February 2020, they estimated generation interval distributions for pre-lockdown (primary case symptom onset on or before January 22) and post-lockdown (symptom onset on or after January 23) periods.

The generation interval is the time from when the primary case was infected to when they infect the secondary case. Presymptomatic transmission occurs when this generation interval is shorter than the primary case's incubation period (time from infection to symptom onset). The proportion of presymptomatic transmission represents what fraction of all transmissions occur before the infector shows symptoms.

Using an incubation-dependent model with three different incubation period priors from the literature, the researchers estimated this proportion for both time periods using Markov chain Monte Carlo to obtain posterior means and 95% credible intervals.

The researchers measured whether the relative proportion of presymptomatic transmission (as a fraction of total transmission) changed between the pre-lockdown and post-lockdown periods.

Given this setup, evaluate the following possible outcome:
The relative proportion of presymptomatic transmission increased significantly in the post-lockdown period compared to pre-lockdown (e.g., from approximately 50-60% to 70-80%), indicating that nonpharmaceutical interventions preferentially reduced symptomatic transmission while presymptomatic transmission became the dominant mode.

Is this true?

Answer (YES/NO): NO